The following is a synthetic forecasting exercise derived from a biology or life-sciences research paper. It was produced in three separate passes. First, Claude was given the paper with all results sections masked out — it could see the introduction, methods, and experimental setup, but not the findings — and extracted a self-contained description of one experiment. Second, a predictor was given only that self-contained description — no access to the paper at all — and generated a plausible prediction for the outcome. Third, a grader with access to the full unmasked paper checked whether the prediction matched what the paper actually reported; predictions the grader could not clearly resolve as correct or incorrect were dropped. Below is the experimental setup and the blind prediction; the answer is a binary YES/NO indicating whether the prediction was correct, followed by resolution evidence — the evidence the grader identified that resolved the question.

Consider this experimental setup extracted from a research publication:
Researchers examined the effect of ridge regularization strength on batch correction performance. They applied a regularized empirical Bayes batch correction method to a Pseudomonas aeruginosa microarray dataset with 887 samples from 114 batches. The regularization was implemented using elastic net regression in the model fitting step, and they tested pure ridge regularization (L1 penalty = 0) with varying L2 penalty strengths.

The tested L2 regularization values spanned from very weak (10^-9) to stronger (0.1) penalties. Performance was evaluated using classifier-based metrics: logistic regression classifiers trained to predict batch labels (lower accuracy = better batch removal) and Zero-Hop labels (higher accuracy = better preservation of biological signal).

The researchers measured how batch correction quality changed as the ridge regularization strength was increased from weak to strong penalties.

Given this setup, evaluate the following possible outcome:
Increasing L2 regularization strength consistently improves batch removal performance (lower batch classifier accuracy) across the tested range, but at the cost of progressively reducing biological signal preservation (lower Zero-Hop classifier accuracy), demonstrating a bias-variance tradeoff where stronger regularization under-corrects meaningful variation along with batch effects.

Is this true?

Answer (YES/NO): NO